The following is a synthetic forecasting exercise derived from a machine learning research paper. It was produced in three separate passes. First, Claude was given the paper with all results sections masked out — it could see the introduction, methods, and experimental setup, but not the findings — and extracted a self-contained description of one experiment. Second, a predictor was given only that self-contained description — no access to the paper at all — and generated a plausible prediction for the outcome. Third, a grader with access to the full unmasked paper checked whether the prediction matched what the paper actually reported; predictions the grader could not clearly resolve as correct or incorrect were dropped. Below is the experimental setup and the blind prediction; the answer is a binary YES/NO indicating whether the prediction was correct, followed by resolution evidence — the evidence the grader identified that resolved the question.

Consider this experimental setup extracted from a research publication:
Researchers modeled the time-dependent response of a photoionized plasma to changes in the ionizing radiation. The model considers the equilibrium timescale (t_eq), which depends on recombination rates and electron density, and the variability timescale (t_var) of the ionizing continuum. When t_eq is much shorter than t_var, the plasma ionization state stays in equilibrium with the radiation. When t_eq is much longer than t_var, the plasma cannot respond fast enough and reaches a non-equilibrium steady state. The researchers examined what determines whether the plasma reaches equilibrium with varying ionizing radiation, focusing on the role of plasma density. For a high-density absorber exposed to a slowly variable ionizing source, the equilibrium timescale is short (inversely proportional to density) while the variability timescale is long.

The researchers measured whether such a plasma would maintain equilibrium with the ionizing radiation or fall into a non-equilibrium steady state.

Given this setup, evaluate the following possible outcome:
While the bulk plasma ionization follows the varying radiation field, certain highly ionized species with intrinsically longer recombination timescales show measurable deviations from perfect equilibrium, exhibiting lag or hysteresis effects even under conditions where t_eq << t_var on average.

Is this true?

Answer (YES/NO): NO